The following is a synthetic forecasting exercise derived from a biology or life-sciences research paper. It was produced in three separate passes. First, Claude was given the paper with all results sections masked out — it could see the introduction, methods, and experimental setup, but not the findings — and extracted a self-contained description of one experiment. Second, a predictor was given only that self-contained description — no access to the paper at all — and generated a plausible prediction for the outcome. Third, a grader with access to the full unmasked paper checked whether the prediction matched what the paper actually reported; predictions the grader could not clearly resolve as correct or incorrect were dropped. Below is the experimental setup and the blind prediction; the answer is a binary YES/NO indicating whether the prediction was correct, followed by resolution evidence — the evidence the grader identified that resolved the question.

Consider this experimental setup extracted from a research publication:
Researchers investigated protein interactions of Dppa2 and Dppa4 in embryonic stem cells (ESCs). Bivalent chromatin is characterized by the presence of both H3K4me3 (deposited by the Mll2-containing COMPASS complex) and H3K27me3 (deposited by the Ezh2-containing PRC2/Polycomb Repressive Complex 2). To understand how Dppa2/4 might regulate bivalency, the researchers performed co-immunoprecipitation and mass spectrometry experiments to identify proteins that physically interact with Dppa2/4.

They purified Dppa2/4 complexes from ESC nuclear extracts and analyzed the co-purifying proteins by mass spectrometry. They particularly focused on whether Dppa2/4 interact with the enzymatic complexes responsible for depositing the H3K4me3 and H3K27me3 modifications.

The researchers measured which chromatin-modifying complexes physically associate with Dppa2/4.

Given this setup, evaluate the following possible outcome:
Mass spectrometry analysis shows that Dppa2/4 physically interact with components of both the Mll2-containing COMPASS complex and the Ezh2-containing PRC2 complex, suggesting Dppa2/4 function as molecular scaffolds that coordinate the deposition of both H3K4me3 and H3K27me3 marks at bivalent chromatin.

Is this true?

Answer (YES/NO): YES